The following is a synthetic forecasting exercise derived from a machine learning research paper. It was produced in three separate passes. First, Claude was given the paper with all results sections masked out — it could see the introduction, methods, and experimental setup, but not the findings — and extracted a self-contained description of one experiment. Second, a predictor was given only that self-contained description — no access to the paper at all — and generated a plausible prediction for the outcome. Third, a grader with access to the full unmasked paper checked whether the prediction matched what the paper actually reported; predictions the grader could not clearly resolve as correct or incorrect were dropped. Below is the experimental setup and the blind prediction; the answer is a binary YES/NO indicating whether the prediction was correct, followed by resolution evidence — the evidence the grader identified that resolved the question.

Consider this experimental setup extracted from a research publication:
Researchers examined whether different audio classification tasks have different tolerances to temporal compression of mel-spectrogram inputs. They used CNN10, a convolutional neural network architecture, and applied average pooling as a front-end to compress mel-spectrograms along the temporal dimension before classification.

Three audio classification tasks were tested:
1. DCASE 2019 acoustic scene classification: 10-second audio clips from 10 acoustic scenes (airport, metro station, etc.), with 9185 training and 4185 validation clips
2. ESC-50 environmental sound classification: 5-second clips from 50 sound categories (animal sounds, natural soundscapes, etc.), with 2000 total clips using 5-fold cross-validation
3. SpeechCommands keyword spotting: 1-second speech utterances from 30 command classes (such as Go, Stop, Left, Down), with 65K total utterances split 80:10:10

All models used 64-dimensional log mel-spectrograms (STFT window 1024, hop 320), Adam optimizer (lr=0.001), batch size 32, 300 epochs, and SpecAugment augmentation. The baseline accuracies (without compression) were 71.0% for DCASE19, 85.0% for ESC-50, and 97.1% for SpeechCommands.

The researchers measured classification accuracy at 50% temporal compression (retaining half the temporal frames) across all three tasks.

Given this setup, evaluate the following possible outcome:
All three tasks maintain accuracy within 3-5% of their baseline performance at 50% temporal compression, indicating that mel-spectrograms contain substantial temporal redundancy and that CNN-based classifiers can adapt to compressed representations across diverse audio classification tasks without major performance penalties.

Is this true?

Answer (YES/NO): YES